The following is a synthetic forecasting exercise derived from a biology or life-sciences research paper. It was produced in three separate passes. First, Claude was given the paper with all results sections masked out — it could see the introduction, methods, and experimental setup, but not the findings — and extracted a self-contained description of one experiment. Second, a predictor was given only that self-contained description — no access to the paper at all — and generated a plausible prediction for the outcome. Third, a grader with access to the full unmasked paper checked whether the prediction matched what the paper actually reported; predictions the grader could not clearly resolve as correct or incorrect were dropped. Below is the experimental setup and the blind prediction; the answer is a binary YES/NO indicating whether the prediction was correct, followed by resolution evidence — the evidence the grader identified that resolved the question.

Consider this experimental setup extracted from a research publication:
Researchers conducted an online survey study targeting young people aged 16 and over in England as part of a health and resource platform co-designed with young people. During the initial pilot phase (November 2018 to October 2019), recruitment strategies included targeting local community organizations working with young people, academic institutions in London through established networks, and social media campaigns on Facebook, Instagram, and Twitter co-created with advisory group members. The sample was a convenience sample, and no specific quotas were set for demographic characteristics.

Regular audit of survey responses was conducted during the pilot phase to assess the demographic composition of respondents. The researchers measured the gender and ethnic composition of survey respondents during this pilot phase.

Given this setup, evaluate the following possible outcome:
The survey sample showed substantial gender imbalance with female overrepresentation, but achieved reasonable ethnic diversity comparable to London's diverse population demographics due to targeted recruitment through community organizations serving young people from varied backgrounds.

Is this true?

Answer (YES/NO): NO